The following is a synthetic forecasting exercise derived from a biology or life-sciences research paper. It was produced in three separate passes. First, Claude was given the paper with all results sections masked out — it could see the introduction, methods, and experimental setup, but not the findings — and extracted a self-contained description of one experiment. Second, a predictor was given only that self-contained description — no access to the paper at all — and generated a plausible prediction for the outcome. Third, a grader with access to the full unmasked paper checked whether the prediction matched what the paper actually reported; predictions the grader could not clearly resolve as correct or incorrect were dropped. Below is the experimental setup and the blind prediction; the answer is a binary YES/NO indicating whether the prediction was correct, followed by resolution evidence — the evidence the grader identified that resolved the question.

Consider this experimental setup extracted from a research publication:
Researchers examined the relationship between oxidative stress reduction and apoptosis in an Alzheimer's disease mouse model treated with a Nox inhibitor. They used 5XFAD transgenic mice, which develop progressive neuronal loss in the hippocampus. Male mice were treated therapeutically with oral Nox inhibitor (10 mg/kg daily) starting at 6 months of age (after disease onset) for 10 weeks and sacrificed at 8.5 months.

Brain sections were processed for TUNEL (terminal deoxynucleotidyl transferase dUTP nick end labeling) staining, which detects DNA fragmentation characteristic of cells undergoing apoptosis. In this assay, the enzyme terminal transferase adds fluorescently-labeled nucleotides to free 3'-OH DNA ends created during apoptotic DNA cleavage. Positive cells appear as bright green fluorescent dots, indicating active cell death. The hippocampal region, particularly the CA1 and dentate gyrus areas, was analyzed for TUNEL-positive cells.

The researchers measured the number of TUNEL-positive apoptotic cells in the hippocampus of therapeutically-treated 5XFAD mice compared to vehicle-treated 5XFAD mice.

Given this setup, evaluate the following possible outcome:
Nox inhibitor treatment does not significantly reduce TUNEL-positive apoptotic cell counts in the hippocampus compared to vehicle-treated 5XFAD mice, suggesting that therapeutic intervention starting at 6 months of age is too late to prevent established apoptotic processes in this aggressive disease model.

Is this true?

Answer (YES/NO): NO